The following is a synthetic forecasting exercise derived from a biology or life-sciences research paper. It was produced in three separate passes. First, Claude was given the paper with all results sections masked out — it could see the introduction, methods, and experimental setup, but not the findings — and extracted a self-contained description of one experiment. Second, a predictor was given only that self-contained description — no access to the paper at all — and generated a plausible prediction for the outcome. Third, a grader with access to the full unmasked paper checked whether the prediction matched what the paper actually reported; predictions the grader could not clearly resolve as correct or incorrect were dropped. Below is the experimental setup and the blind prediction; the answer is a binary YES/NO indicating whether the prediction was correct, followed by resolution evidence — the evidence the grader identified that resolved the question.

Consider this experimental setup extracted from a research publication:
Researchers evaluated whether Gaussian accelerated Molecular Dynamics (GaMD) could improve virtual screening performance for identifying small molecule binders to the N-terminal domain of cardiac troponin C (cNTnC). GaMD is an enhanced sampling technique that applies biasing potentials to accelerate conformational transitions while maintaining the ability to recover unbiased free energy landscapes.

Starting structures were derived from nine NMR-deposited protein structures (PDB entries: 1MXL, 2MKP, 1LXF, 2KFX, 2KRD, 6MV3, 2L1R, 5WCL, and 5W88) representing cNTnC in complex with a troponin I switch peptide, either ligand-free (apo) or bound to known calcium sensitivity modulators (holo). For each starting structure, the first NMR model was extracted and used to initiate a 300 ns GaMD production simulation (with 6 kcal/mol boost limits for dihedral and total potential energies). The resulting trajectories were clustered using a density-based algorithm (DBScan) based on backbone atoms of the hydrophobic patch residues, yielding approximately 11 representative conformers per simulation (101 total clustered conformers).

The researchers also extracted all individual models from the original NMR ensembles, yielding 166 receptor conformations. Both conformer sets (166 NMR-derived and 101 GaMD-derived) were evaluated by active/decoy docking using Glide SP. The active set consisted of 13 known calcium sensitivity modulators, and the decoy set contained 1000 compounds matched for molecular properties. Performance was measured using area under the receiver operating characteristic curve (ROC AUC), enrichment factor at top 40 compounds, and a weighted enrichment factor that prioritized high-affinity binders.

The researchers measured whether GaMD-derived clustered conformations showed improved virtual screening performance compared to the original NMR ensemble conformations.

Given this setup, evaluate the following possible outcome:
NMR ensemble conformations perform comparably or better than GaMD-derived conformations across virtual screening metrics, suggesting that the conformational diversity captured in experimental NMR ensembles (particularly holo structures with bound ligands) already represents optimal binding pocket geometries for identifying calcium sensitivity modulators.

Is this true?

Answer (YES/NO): YES